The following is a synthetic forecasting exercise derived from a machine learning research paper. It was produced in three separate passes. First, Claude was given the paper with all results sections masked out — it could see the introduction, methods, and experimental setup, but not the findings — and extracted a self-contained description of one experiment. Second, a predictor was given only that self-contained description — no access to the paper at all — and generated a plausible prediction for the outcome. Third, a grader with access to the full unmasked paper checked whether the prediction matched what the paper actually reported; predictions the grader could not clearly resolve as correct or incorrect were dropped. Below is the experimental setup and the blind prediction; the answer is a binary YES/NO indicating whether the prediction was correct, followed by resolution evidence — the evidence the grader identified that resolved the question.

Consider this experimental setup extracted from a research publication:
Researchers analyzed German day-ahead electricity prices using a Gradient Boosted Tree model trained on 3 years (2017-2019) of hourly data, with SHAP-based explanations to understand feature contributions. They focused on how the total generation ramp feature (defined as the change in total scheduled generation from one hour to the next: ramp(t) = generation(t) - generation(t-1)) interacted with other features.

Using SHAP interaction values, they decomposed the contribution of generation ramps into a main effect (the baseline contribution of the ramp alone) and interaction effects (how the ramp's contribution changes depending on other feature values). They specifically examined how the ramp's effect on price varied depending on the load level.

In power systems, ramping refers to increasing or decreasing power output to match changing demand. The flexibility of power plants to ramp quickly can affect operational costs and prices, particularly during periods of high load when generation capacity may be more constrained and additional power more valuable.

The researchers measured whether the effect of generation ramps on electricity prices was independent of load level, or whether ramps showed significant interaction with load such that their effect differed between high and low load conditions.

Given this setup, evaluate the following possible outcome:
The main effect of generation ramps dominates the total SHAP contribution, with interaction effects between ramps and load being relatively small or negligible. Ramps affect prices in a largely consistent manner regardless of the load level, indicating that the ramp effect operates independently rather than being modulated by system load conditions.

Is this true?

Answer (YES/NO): NO